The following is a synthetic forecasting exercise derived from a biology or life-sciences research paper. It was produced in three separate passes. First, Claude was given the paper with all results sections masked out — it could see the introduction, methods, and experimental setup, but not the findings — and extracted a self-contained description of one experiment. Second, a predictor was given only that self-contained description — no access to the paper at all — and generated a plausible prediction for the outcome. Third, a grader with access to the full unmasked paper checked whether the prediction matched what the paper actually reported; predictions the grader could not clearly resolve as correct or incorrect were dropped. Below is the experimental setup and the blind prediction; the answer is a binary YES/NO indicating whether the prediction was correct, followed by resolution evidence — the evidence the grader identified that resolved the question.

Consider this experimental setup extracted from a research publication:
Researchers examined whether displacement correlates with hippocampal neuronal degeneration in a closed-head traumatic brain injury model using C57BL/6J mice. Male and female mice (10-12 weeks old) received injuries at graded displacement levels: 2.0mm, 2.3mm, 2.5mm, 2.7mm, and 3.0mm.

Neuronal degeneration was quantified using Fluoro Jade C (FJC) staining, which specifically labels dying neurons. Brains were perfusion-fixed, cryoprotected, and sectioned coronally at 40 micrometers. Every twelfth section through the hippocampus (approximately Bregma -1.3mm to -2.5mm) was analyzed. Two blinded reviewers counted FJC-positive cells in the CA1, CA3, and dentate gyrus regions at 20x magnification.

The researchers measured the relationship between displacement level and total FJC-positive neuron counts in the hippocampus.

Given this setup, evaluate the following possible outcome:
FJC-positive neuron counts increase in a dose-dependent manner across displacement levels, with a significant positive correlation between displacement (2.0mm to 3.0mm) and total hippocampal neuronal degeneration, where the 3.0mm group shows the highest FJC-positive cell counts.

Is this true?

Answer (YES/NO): YES